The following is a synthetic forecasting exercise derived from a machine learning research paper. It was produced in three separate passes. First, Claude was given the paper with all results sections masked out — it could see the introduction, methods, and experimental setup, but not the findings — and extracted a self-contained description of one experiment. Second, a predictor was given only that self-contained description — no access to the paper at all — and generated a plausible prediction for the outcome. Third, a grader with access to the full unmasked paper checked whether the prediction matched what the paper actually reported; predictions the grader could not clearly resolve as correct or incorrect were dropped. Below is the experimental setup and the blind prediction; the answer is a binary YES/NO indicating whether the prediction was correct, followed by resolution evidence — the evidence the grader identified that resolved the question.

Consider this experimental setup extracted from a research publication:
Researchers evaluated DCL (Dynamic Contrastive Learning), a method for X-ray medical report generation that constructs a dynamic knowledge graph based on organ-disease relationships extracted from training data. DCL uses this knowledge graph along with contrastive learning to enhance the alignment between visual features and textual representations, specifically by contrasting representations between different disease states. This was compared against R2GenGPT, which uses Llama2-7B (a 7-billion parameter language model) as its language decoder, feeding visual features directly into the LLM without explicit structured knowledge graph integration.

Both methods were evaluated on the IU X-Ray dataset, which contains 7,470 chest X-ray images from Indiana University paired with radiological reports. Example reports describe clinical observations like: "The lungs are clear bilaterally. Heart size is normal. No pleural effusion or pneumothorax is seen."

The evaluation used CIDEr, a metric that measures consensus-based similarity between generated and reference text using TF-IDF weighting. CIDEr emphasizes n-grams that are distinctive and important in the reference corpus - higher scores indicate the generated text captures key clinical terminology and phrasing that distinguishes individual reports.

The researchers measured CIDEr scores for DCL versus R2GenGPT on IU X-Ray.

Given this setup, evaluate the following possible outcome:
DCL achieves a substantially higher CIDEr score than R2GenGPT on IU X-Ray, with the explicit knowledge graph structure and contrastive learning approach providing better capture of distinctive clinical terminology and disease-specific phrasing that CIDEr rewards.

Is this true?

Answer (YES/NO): YES